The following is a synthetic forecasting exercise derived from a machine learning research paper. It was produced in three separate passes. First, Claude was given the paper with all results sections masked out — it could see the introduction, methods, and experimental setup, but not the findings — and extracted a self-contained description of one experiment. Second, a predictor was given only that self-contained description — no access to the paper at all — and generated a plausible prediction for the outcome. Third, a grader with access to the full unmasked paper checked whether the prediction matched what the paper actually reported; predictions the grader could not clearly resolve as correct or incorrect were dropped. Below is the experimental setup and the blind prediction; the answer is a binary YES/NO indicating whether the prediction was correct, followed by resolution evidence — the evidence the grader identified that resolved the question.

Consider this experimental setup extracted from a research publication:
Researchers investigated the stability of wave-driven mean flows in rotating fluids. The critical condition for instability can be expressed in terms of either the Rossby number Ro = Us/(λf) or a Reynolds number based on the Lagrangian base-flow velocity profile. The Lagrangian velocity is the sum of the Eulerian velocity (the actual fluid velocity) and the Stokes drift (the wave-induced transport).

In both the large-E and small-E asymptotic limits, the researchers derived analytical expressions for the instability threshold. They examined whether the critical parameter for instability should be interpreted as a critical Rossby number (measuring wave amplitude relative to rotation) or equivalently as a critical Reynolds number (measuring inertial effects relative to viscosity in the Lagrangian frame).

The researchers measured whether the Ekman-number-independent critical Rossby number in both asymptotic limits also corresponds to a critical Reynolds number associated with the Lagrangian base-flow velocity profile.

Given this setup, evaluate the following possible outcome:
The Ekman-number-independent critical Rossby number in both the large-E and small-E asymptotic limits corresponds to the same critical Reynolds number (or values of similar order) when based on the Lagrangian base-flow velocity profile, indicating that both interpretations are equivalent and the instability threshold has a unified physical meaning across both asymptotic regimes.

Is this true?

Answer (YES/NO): YES